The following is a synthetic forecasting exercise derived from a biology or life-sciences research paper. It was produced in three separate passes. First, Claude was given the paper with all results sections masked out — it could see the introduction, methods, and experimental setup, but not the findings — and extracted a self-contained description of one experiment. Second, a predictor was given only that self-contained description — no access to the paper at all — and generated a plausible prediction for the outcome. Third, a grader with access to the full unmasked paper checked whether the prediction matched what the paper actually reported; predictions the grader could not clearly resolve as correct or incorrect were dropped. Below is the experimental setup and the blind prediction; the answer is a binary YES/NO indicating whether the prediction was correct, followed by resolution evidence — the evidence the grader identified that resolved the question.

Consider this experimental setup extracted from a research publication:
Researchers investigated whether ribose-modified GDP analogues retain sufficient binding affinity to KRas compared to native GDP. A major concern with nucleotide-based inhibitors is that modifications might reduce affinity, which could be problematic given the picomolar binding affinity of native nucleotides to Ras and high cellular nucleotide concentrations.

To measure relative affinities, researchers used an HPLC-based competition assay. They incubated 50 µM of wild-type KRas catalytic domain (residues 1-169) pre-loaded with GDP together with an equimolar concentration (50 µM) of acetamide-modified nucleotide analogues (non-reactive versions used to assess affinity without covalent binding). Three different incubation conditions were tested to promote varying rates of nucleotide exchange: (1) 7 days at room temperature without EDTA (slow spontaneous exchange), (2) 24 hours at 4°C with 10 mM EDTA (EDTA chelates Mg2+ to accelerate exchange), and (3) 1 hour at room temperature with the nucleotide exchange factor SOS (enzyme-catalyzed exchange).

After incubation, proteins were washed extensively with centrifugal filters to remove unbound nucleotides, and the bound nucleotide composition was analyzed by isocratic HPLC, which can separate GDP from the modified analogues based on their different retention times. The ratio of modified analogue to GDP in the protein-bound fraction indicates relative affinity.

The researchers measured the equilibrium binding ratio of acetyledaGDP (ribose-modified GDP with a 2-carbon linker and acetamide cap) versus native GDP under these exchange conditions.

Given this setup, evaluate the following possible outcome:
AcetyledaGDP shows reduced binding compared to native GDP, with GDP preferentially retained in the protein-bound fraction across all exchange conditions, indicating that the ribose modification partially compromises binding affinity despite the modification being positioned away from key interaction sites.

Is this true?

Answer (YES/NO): NO